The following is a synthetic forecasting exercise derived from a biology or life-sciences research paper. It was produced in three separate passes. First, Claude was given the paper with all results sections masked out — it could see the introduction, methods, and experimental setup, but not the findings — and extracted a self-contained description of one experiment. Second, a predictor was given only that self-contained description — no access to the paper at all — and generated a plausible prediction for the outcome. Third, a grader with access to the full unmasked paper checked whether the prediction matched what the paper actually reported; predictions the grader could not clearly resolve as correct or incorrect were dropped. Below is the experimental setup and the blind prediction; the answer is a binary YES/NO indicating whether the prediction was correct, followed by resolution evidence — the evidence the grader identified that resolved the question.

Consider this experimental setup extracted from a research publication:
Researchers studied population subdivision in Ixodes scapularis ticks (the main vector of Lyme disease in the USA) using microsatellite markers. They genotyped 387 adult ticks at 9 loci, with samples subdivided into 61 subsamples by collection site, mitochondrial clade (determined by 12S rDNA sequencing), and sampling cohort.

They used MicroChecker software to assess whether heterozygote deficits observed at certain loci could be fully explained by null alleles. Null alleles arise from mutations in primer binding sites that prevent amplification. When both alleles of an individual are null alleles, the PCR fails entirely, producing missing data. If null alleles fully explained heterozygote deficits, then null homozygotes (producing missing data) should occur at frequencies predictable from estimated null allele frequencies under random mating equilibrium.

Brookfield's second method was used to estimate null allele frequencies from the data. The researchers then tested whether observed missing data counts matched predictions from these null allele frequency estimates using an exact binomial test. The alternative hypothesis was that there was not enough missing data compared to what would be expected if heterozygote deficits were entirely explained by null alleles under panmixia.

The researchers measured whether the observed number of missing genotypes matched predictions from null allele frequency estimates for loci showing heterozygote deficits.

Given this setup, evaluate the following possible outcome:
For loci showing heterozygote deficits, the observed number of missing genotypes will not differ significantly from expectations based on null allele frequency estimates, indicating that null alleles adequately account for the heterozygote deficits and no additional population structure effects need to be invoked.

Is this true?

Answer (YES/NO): NO